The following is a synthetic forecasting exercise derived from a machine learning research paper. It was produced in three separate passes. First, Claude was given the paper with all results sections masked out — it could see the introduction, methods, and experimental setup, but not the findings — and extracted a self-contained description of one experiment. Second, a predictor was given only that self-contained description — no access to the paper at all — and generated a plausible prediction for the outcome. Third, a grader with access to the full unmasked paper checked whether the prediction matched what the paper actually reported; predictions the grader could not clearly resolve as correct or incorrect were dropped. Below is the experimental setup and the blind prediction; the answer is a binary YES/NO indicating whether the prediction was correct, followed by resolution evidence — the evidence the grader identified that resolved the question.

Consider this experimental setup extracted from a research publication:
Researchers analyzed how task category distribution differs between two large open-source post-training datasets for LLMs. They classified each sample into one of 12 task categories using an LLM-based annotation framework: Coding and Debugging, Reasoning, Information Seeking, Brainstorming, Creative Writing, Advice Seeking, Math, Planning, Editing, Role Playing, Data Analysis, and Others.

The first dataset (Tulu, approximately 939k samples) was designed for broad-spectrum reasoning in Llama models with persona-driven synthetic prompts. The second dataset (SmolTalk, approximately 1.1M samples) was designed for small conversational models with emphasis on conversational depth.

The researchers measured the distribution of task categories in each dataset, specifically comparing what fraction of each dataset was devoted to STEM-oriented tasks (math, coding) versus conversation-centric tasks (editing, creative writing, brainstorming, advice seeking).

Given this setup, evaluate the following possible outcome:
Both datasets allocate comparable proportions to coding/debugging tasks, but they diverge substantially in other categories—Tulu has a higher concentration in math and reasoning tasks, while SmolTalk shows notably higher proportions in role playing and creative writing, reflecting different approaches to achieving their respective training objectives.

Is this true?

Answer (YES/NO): NO